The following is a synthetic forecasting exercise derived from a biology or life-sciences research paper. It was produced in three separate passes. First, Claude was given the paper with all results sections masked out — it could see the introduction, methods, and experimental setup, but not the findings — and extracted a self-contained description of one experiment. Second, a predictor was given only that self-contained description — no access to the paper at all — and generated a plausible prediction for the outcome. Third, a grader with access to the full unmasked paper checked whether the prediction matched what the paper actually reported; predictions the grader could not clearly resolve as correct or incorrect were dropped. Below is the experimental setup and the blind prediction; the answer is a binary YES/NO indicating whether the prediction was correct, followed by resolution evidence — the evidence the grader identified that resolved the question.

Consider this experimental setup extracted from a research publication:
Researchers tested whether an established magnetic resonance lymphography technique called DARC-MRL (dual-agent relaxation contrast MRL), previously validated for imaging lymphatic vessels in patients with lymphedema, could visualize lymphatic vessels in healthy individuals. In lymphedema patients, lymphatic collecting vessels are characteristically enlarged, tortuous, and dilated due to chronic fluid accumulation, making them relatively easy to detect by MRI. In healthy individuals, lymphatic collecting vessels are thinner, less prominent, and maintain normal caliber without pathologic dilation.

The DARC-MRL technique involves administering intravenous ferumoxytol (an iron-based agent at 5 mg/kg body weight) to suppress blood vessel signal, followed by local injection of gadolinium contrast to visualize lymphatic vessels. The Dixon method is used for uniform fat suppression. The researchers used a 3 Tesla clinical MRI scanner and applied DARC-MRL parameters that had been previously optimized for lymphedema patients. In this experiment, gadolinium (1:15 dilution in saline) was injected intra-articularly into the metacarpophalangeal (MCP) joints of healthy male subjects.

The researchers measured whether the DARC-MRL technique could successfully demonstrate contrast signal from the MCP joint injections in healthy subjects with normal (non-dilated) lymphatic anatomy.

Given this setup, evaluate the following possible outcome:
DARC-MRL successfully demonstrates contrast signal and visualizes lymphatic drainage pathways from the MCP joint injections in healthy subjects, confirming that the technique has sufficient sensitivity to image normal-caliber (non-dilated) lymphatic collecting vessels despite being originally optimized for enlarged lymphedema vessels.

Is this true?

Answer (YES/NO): NO